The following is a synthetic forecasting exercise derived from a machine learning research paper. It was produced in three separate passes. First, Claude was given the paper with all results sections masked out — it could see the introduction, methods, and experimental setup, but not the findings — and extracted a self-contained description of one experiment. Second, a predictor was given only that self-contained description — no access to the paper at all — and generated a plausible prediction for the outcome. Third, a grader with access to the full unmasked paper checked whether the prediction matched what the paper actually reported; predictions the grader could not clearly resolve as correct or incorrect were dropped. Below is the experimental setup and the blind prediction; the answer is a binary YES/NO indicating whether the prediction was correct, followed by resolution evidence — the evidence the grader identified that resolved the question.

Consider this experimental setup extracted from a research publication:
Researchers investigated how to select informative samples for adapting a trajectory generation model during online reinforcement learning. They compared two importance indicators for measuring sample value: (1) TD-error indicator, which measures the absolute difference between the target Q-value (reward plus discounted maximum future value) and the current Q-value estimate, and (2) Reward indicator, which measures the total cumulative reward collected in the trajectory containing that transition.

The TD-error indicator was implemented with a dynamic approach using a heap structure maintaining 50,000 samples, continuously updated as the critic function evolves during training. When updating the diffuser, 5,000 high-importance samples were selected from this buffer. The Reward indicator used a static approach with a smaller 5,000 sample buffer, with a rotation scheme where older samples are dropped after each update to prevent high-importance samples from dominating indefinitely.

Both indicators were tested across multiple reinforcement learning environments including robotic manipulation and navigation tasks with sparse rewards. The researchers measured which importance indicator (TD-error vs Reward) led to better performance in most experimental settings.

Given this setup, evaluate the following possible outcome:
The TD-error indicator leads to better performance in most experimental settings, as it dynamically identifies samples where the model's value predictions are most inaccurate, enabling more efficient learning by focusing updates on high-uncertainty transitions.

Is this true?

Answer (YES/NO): YES